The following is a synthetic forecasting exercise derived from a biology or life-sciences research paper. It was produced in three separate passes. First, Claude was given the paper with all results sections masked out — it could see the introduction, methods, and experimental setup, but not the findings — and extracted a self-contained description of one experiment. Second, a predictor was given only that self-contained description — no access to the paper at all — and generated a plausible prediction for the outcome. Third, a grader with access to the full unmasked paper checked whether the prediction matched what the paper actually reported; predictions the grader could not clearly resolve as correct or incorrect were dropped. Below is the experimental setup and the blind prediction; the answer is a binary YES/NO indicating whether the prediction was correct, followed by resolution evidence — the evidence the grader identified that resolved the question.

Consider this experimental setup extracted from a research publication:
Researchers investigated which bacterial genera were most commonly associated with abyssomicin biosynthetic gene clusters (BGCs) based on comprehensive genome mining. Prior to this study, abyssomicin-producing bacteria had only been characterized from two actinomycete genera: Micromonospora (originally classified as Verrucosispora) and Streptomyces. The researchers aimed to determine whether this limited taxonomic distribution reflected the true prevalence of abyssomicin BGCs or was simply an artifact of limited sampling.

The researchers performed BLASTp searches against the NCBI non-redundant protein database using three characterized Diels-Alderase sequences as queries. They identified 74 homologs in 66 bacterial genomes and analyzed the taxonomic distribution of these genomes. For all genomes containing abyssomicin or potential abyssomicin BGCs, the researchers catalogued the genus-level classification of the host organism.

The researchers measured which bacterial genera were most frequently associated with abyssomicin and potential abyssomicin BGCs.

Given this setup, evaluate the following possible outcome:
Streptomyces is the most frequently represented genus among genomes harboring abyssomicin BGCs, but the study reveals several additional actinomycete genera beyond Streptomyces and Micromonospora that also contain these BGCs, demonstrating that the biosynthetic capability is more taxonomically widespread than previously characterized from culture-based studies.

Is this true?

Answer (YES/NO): YES